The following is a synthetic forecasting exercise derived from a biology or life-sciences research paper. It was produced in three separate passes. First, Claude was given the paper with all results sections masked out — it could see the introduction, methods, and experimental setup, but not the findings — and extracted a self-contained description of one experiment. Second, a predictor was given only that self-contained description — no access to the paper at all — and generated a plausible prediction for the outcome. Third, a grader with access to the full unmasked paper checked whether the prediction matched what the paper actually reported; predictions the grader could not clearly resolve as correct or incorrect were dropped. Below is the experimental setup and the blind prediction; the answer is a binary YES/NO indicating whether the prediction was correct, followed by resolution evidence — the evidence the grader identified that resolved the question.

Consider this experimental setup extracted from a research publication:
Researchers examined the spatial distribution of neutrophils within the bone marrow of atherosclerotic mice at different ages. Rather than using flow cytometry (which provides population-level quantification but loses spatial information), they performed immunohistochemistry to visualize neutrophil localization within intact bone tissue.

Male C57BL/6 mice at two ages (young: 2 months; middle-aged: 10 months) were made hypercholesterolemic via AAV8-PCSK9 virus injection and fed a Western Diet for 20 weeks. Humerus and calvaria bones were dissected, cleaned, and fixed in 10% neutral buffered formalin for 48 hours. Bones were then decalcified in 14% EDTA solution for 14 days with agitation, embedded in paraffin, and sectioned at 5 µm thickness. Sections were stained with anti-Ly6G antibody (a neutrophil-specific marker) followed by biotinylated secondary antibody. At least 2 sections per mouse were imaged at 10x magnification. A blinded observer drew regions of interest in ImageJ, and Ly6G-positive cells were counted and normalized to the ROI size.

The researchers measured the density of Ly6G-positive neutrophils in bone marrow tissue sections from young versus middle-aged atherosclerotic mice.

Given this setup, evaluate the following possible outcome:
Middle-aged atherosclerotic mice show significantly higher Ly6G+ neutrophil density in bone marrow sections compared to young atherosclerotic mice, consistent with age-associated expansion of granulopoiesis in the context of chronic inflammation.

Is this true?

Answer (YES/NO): YES